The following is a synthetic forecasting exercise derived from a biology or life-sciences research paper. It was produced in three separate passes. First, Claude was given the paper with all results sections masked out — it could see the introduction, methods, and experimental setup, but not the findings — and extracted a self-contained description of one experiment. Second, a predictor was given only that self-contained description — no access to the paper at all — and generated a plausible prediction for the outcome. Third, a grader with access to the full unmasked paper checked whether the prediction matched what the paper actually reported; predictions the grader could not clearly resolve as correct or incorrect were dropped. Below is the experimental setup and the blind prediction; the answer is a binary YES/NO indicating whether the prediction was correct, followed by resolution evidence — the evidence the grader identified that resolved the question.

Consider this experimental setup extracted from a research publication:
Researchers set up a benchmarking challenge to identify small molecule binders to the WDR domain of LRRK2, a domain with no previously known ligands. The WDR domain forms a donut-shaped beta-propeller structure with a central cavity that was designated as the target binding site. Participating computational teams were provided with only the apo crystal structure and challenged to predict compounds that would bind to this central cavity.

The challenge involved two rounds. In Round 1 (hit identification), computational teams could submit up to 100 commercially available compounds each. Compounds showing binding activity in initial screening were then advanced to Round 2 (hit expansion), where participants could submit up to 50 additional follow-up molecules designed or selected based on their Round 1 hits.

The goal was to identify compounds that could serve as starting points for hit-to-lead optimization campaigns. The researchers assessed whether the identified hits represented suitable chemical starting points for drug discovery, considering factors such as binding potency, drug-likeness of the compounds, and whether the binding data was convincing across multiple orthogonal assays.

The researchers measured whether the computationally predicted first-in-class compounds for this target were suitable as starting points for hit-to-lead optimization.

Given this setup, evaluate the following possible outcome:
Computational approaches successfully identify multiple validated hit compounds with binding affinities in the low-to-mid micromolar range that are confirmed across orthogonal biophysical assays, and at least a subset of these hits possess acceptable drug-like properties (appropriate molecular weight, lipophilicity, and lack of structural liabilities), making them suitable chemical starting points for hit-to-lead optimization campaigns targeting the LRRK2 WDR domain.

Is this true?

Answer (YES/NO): YES